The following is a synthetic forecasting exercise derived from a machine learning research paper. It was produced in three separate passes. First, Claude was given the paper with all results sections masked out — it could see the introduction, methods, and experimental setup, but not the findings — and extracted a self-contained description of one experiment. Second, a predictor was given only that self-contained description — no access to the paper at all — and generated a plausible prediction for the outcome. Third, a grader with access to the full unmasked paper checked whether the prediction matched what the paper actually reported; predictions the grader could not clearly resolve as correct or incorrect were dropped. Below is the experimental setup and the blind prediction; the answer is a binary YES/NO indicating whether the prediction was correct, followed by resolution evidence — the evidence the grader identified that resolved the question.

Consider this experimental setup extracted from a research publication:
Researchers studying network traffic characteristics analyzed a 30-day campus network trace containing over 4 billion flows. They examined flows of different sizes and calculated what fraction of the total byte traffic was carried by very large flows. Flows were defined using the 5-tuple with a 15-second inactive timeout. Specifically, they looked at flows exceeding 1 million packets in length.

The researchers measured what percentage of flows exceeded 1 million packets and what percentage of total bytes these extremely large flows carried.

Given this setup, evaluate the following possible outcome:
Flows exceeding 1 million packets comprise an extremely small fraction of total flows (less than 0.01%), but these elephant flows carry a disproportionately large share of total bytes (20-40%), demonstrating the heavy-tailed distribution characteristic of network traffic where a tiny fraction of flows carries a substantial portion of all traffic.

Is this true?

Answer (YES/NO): NO